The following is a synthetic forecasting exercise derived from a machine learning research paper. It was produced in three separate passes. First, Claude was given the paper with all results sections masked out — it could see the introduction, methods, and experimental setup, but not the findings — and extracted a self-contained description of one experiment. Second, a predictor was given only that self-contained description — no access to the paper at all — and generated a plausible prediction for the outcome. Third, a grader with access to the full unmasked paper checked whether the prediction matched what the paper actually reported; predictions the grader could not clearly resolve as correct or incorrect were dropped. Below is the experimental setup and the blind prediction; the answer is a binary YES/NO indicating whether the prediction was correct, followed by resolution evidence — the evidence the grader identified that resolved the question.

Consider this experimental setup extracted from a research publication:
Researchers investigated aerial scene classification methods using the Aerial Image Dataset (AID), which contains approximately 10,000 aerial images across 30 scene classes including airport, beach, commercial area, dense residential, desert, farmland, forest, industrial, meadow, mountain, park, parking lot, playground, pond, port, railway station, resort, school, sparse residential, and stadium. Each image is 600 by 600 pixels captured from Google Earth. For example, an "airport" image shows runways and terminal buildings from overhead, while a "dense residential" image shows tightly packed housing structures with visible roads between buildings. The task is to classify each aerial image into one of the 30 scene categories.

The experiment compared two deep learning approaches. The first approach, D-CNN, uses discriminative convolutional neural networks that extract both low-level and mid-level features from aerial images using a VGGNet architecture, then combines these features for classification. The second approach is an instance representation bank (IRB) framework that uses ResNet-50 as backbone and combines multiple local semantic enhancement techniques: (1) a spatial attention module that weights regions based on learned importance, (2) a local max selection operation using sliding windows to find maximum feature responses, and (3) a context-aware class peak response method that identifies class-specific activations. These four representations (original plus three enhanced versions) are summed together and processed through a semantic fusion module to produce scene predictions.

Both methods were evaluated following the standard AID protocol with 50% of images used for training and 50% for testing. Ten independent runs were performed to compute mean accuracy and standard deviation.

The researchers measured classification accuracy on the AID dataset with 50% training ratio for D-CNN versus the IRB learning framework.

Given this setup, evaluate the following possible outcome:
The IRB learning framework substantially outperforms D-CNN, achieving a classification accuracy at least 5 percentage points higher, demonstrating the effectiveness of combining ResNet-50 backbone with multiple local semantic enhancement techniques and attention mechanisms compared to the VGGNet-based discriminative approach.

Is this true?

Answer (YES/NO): NO